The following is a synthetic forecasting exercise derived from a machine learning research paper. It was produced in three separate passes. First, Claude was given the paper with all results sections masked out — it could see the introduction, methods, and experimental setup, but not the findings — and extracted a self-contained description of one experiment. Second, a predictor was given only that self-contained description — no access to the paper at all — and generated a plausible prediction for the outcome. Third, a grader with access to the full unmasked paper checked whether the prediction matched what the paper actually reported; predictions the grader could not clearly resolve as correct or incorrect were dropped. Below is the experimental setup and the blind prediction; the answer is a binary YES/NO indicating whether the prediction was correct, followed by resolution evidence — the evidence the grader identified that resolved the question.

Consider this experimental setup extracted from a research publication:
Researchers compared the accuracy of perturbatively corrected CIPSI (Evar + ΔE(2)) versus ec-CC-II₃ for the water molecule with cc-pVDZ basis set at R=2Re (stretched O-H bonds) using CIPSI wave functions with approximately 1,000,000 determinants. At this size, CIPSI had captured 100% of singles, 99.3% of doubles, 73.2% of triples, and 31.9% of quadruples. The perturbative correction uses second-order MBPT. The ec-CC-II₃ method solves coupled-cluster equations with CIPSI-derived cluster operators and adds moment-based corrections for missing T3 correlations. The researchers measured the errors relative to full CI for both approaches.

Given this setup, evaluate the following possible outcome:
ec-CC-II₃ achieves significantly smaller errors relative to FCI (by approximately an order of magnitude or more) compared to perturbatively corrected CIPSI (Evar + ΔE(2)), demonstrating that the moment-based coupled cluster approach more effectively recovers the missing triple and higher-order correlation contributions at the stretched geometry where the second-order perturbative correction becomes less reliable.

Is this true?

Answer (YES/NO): NO